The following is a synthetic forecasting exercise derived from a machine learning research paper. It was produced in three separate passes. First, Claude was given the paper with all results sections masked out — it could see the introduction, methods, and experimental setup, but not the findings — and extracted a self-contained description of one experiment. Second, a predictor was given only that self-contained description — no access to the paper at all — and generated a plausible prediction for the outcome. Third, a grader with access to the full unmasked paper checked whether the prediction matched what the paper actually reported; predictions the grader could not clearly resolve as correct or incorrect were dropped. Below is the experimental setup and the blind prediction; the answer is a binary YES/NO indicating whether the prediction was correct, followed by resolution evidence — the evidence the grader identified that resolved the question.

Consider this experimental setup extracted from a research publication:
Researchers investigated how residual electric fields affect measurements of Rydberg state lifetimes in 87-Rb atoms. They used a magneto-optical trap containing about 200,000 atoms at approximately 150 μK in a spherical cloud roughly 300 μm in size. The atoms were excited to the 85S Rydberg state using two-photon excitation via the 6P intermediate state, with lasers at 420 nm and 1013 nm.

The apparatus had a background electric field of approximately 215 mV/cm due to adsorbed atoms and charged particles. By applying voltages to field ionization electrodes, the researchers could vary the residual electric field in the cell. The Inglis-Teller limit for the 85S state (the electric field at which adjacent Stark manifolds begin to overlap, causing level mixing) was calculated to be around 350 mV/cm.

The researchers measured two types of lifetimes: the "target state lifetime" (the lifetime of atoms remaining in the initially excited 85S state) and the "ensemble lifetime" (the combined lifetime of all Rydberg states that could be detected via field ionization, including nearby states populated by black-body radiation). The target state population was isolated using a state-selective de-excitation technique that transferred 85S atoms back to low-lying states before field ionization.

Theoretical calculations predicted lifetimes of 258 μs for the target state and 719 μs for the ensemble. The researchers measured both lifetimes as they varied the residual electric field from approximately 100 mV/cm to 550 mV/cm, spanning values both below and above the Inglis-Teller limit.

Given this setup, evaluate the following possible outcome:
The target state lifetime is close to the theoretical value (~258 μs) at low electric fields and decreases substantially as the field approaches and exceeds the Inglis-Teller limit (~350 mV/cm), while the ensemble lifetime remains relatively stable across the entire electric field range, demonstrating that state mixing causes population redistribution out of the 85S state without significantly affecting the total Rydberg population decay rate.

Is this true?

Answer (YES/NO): NO